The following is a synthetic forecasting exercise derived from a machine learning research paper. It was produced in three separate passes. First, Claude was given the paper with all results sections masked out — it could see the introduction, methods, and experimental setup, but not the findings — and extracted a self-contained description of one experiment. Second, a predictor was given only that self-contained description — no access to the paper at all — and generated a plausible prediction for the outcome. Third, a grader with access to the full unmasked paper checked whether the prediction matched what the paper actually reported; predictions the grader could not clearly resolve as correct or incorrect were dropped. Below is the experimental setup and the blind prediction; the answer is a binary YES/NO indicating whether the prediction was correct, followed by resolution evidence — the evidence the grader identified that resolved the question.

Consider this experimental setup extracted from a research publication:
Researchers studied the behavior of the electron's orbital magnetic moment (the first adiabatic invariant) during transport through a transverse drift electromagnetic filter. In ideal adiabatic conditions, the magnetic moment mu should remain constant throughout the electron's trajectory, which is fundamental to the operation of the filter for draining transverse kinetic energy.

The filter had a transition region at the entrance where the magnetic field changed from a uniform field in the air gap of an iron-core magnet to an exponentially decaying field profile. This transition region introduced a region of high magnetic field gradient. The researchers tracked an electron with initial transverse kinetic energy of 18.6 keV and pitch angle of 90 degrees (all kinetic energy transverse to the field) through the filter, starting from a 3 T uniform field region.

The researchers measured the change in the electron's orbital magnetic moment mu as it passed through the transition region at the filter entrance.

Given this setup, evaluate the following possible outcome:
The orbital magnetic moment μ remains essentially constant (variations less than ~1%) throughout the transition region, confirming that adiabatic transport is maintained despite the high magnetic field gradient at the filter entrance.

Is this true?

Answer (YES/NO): NO